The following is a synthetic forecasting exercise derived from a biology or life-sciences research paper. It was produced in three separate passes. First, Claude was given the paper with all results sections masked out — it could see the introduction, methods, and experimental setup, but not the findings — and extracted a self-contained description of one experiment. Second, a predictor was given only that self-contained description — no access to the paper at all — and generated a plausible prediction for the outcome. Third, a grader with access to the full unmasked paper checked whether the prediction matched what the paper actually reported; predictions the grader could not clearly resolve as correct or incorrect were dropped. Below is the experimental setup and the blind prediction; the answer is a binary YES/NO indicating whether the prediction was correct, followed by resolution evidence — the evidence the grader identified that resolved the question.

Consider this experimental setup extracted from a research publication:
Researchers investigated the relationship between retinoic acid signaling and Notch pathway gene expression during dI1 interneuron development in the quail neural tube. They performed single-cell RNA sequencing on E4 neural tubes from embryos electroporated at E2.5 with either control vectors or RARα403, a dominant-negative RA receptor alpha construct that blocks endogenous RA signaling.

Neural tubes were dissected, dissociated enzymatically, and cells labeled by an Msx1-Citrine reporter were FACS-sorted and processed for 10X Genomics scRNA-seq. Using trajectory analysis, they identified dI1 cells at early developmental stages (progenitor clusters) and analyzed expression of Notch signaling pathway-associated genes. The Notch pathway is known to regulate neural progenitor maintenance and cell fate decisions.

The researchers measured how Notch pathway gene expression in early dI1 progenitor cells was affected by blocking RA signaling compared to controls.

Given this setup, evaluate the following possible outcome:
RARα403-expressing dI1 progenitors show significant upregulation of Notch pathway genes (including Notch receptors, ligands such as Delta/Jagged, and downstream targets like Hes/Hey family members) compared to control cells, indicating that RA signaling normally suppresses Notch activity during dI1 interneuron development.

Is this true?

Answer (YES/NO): YES